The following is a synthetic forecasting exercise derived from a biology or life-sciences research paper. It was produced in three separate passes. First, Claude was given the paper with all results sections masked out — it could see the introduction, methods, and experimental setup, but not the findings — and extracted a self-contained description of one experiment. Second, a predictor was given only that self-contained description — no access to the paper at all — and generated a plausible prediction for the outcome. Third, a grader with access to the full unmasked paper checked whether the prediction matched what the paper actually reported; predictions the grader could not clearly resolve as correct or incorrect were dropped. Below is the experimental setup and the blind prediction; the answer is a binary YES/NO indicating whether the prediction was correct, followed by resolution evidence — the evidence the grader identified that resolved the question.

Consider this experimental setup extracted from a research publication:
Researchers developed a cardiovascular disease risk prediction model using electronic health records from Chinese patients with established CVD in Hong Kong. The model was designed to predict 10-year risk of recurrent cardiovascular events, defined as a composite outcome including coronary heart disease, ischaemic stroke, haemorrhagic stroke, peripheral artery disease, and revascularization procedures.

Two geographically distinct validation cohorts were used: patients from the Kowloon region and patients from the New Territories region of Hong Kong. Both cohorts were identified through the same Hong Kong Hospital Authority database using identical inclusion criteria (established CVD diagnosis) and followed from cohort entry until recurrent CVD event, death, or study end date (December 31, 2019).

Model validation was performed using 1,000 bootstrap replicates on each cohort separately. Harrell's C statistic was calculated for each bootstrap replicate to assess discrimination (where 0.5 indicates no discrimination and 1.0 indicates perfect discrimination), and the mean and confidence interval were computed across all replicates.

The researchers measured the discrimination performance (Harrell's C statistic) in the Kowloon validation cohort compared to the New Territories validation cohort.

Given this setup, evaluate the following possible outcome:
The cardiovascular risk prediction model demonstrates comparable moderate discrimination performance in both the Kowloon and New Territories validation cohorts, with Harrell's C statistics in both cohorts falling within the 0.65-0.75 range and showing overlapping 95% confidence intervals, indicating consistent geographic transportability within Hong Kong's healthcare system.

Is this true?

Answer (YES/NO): NO